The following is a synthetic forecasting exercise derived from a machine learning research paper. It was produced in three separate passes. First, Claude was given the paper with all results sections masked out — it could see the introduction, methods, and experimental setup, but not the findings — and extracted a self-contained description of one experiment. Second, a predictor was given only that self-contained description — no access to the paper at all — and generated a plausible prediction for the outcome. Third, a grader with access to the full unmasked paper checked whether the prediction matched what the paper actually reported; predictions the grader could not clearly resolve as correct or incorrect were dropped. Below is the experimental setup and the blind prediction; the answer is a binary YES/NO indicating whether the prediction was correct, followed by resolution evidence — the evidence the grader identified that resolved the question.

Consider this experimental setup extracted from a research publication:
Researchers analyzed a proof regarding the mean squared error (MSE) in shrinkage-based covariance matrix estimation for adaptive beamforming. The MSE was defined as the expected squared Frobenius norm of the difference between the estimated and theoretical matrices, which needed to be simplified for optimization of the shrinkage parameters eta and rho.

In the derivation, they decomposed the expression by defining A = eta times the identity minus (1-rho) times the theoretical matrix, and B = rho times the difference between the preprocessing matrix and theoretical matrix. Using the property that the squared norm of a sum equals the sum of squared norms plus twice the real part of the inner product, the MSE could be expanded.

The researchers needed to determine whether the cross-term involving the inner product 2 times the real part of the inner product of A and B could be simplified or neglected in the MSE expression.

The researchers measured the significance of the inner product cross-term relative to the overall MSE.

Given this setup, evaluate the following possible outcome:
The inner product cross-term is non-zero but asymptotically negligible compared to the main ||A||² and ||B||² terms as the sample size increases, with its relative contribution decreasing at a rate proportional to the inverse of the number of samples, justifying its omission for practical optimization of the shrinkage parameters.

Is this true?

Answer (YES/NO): NO